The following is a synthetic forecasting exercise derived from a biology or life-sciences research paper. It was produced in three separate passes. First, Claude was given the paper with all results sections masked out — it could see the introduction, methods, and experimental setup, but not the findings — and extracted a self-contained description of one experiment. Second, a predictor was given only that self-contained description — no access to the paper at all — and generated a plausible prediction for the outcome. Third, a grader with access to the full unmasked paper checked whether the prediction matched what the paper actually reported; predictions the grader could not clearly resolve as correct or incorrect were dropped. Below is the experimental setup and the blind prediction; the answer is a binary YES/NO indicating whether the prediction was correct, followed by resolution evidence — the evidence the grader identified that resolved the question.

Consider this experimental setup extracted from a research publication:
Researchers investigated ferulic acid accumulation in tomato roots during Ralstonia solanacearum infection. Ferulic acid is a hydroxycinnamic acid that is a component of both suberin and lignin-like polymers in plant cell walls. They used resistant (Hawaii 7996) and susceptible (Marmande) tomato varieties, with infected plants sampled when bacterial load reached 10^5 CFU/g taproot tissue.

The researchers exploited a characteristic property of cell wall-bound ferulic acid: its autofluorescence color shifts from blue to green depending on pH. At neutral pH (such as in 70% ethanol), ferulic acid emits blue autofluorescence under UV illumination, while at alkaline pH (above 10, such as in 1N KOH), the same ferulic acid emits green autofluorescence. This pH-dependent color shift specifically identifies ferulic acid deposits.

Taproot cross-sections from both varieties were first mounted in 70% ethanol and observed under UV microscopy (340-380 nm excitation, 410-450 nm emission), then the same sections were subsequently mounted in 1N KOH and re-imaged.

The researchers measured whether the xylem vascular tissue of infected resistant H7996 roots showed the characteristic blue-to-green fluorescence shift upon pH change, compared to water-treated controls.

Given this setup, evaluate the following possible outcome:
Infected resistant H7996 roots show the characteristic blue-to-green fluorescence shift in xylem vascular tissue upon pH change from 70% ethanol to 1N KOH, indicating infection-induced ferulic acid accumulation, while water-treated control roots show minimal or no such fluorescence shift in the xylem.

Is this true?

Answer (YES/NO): YES